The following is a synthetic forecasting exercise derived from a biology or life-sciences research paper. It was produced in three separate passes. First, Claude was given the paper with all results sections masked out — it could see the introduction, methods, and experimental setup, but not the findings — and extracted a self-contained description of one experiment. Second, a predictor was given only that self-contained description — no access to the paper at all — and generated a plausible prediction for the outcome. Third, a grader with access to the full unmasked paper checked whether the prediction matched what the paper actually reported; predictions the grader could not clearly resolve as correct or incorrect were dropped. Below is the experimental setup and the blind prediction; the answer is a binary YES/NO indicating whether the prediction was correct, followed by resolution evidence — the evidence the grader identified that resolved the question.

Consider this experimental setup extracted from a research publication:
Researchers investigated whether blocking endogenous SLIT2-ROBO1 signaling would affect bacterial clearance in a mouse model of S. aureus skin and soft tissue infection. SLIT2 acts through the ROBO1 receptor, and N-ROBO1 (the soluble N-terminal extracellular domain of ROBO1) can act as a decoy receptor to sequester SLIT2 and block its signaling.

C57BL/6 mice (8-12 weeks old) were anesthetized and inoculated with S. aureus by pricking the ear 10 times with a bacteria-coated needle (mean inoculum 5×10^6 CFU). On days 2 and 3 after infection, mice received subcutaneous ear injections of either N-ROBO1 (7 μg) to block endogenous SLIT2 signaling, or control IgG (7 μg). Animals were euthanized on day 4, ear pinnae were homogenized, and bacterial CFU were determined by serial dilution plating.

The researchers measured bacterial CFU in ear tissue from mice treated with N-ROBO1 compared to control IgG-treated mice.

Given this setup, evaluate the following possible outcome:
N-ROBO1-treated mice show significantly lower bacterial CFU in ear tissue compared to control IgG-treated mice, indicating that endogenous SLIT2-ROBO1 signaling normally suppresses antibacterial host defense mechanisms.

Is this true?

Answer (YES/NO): NO